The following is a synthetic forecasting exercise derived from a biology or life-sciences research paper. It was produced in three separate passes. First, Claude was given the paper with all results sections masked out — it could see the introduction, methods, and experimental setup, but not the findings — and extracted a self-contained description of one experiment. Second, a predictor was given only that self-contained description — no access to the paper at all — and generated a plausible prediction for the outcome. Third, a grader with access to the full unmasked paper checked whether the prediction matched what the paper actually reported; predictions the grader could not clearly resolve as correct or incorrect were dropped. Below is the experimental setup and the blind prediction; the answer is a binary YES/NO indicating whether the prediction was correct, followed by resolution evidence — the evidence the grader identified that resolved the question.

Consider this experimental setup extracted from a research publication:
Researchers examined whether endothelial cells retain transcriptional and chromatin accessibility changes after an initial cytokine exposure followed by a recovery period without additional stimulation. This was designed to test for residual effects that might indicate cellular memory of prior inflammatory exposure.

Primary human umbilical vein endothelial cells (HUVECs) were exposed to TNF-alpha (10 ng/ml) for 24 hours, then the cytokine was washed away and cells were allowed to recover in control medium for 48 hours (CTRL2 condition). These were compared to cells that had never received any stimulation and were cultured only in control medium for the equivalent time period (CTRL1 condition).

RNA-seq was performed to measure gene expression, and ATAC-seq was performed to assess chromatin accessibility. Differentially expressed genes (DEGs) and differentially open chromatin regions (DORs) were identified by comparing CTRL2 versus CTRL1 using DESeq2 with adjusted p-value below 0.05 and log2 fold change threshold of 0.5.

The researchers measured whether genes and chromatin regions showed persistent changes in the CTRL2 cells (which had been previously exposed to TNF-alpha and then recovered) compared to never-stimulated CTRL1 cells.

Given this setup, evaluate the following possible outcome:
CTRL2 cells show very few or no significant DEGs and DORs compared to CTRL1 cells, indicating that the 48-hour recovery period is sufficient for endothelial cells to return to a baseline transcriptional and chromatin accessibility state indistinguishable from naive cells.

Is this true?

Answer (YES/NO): NO